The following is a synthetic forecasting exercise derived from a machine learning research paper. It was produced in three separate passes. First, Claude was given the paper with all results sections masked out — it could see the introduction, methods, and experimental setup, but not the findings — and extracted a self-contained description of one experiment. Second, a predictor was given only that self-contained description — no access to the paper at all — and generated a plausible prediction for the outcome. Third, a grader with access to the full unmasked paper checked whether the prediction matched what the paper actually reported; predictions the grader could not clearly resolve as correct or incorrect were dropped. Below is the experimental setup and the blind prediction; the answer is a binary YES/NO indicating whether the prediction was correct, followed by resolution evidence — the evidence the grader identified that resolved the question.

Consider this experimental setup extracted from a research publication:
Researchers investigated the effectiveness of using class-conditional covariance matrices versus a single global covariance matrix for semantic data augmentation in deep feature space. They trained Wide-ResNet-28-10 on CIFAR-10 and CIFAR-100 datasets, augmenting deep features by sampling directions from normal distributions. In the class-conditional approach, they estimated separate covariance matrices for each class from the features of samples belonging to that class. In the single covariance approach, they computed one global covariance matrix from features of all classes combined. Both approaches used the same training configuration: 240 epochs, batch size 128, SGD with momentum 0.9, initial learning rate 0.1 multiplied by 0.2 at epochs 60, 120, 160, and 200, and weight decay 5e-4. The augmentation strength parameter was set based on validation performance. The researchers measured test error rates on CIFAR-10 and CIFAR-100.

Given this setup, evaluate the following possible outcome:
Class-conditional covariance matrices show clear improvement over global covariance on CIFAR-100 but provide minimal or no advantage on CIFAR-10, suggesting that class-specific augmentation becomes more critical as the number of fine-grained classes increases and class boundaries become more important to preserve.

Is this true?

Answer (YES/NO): YES